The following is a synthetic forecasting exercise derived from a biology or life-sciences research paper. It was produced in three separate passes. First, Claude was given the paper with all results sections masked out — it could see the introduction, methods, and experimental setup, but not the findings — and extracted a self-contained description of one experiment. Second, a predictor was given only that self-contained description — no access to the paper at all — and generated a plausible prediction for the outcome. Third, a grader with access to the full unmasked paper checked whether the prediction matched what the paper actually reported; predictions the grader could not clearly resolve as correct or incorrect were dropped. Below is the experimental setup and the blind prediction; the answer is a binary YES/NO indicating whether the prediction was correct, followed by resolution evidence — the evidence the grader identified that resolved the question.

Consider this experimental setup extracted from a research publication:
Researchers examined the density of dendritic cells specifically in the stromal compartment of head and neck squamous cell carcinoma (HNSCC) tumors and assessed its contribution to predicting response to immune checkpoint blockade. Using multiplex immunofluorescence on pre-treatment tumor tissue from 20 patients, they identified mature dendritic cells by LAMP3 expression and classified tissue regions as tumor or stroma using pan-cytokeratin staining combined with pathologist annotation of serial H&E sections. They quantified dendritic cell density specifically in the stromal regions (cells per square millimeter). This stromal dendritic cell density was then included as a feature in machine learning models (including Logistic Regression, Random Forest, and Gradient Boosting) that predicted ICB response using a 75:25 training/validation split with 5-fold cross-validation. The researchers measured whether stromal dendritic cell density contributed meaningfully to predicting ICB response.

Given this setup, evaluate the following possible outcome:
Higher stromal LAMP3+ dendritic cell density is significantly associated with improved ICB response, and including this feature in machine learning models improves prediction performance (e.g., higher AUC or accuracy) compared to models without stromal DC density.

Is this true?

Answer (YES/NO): NO